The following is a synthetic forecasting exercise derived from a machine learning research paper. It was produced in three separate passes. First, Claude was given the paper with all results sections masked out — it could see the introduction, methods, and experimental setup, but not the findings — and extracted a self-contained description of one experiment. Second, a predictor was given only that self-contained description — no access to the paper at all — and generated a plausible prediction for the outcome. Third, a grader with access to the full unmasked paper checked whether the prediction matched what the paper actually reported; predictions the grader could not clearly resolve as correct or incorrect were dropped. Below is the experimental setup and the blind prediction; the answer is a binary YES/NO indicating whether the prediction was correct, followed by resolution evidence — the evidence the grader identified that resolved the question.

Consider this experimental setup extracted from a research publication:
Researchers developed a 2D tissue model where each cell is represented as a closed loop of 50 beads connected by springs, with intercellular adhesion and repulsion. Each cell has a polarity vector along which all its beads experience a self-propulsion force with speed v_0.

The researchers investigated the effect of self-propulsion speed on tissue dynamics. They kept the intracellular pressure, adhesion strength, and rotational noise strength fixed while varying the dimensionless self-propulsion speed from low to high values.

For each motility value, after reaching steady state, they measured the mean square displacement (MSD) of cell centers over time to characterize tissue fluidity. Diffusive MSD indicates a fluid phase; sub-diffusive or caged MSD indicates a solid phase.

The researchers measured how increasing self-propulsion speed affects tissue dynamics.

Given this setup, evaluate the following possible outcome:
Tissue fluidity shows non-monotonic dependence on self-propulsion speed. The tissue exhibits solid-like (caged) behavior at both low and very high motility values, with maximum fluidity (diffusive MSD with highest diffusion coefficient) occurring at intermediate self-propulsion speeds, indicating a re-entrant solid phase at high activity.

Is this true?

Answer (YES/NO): NO